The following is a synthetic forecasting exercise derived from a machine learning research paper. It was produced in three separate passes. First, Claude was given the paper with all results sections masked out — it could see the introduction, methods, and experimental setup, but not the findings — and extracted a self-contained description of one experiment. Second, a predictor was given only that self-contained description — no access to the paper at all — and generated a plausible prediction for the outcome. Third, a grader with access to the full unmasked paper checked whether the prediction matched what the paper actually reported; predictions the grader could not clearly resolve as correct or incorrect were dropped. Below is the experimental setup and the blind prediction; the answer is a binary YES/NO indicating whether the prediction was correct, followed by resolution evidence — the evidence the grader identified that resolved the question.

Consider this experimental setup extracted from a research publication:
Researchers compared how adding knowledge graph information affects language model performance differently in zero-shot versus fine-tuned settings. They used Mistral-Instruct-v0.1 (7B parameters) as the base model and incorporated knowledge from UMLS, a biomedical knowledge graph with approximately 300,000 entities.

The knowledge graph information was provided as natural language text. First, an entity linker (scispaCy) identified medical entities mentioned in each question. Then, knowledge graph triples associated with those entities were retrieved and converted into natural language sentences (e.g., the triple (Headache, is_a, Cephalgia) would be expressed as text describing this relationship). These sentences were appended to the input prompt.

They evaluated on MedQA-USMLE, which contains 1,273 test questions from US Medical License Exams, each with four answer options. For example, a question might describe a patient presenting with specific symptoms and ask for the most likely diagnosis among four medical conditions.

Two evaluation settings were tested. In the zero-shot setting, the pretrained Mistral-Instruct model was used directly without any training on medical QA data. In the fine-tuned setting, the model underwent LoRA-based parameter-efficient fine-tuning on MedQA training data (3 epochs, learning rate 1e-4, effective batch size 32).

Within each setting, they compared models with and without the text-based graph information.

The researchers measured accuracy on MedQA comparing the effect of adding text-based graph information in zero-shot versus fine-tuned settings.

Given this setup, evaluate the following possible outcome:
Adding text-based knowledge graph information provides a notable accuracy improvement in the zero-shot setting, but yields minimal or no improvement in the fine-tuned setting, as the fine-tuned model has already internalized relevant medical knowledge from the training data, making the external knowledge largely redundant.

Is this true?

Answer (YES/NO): NO